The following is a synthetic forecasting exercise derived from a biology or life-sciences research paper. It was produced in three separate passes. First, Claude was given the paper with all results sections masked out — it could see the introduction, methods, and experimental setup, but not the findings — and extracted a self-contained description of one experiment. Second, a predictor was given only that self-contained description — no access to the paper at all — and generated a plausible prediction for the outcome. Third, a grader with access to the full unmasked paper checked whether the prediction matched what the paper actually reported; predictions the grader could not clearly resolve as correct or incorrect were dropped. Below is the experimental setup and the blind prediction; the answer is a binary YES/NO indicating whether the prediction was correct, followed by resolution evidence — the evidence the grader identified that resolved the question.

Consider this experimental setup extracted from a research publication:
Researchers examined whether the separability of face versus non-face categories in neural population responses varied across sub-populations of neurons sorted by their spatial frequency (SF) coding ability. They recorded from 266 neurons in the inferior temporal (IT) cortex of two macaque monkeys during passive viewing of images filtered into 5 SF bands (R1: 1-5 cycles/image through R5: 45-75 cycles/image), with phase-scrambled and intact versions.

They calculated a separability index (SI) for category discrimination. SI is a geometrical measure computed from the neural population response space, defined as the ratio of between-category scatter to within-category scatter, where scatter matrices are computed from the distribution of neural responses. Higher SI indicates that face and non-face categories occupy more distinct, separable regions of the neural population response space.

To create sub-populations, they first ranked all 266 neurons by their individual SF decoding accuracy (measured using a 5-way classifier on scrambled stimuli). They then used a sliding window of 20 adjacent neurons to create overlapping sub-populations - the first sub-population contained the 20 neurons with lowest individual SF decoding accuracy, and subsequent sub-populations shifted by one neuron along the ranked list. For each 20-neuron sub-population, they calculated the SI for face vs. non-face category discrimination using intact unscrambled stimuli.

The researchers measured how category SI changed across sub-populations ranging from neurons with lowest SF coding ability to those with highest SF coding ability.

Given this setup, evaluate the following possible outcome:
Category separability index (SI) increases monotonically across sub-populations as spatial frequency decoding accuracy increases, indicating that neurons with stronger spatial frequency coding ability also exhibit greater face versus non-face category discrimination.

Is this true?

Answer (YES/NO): NO